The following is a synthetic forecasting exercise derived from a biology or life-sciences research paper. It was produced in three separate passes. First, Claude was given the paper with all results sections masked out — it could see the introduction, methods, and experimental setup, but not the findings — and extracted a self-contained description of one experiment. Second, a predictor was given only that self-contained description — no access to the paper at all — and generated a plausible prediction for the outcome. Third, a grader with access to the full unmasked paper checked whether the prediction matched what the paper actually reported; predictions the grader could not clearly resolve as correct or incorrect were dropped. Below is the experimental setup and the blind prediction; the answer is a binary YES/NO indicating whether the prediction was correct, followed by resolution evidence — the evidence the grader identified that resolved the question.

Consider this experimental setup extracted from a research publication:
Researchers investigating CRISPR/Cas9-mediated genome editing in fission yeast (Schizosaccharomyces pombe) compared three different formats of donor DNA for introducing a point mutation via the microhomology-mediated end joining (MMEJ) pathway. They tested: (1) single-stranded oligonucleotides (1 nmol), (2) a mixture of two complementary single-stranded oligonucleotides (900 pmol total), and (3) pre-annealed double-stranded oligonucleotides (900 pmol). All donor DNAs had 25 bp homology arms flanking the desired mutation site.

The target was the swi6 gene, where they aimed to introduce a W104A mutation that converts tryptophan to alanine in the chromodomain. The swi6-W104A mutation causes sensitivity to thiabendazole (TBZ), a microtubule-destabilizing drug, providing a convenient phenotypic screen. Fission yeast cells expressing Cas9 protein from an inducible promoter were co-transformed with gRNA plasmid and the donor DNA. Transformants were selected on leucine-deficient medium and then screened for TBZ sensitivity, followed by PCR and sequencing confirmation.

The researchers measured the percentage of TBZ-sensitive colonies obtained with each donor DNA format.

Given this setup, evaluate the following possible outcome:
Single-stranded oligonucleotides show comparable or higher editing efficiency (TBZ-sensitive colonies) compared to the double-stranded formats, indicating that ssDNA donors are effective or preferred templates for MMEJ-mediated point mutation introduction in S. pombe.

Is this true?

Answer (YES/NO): NO